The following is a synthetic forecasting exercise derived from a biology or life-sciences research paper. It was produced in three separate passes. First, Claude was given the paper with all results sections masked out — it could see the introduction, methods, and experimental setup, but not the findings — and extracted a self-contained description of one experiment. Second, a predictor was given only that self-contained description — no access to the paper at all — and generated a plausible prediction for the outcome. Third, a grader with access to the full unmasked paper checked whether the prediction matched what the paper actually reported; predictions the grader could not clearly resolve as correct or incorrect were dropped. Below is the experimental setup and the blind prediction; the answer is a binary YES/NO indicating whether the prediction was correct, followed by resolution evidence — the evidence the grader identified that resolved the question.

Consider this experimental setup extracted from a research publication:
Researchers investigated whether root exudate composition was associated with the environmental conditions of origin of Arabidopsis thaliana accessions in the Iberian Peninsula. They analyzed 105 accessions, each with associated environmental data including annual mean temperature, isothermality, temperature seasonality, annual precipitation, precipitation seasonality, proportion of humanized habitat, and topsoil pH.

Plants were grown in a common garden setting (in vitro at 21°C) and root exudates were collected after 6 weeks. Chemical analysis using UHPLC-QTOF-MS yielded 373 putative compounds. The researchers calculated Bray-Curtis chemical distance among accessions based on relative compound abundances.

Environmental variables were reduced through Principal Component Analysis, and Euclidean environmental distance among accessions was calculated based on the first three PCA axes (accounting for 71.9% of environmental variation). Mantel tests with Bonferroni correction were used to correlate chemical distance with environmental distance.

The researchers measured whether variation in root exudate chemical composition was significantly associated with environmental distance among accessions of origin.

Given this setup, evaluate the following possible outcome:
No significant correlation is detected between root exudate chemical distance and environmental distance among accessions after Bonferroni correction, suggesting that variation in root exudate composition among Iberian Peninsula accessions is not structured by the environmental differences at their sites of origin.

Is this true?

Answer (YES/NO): YES